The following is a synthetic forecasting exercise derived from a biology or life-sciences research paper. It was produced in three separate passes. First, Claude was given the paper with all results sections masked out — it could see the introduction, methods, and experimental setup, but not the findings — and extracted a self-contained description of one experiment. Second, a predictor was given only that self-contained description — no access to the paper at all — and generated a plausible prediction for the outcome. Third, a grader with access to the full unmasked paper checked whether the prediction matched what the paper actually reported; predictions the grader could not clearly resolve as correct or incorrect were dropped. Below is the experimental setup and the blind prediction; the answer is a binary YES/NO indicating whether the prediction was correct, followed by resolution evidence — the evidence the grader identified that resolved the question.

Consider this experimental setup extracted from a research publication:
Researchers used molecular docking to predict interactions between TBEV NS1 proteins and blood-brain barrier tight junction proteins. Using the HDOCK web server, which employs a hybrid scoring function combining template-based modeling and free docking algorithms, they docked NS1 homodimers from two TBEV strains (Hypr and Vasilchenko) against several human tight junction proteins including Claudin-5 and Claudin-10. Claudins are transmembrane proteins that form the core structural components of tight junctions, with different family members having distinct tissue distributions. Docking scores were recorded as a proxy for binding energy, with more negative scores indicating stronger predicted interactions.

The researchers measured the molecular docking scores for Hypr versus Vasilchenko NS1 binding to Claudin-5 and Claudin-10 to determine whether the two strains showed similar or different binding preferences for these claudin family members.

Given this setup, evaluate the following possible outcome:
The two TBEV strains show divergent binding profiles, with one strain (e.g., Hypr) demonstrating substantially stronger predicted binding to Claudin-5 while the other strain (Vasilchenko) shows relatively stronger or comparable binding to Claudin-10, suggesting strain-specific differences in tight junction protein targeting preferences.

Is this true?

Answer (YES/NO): NO